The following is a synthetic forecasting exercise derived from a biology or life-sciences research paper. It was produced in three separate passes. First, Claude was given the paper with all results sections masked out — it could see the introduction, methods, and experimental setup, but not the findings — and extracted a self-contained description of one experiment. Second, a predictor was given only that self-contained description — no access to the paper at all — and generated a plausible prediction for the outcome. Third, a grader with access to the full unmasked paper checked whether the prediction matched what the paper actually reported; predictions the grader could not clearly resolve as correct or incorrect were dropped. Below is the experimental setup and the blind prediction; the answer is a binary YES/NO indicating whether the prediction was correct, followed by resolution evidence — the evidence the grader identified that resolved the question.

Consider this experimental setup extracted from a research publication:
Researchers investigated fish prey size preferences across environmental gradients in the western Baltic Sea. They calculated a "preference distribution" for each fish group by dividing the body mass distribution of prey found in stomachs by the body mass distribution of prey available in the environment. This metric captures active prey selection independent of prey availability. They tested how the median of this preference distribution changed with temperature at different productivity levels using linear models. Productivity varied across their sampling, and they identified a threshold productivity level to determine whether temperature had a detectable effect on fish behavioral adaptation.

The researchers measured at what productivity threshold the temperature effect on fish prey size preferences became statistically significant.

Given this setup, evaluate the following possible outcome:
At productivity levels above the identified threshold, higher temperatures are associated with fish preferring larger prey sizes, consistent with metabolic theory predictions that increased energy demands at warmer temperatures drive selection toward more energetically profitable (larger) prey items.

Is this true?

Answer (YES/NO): NO